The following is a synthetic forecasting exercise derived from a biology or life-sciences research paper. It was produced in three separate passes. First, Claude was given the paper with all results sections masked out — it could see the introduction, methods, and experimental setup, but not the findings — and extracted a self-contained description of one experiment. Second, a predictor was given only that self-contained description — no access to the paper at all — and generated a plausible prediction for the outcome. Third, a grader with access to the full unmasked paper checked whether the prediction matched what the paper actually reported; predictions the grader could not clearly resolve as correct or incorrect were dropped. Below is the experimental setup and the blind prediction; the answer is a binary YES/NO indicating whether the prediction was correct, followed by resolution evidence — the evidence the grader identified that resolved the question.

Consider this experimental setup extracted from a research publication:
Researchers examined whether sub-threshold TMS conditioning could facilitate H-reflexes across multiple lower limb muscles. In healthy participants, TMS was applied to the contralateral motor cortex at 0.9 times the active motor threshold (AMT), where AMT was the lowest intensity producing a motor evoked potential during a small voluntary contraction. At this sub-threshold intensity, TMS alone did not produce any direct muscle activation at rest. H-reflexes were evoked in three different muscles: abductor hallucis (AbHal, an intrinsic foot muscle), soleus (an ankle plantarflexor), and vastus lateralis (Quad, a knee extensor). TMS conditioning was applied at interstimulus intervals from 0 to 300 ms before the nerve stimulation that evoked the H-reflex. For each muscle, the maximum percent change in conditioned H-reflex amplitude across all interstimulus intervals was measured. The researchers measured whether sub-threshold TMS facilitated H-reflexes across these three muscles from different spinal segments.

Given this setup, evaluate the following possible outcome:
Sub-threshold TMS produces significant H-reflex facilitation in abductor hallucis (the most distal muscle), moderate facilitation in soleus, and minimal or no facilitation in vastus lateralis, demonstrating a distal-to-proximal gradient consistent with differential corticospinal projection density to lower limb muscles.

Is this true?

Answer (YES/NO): NO